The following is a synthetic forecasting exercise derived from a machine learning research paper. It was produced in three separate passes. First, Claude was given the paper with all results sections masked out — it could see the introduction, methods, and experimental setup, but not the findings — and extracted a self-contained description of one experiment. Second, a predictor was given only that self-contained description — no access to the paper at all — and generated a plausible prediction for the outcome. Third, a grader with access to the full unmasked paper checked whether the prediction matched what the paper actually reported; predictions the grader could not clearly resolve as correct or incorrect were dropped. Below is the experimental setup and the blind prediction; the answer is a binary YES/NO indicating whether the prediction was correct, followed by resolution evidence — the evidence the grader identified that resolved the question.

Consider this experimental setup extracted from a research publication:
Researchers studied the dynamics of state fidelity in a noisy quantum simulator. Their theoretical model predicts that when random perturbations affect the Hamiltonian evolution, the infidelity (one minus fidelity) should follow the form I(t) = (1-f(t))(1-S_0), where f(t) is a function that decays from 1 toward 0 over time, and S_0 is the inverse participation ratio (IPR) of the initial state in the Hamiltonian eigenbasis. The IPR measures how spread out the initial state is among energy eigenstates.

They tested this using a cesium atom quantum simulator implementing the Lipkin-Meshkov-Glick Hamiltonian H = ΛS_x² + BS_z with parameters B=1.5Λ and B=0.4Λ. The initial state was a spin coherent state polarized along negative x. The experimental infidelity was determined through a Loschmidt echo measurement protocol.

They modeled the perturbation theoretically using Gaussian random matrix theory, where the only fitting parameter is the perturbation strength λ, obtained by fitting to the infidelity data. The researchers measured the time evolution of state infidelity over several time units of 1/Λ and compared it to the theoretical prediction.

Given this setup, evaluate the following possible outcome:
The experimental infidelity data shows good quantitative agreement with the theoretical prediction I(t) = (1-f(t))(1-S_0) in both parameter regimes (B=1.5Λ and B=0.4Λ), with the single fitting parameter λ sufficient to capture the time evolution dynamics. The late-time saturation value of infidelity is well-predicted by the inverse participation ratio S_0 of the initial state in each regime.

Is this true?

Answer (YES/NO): YES